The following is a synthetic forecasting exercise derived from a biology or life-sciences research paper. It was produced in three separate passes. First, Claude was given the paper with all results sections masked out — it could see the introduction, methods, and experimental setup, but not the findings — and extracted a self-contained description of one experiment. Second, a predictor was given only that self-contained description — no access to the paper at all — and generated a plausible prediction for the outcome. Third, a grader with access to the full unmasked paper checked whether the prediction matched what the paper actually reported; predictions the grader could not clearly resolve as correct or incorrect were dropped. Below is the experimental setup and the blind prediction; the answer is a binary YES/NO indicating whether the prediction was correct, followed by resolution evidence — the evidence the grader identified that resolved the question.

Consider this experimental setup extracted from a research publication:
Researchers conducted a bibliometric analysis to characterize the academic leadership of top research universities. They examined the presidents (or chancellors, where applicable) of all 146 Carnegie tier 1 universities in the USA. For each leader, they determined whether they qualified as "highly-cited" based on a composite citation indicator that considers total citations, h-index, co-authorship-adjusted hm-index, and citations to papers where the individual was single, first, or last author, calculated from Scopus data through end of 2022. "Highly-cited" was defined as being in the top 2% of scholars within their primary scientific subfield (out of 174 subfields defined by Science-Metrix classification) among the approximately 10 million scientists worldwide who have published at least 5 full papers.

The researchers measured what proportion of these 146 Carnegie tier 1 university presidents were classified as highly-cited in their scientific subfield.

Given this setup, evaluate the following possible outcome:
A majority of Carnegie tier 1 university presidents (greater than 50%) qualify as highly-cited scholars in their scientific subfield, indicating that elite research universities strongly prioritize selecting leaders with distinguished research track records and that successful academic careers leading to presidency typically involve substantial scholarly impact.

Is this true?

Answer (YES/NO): NO